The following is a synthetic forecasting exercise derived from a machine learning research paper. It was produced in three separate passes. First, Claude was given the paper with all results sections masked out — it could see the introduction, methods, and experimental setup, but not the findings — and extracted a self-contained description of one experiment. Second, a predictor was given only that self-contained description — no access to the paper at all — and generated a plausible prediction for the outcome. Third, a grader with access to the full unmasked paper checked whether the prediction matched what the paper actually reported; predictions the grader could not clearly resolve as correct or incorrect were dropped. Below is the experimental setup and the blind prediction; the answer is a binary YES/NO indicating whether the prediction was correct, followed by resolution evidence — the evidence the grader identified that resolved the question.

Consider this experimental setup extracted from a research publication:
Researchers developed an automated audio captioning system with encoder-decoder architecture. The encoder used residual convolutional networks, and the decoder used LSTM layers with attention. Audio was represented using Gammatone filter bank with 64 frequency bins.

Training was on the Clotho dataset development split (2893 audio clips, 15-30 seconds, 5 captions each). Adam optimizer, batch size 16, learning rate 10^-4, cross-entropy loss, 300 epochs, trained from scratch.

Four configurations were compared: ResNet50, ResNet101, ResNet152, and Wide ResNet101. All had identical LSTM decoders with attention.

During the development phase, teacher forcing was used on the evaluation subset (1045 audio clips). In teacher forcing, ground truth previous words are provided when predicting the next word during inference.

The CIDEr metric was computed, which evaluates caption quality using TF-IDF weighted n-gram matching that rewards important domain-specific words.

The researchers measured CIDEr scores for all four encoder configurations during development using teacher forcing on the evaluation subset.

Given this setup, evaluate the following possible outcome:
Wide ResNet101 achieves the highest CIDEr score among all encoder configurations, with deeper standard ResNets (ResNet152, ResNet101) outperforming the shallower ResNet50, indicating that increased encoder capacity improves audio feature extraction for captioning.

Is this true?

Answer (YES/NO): NO